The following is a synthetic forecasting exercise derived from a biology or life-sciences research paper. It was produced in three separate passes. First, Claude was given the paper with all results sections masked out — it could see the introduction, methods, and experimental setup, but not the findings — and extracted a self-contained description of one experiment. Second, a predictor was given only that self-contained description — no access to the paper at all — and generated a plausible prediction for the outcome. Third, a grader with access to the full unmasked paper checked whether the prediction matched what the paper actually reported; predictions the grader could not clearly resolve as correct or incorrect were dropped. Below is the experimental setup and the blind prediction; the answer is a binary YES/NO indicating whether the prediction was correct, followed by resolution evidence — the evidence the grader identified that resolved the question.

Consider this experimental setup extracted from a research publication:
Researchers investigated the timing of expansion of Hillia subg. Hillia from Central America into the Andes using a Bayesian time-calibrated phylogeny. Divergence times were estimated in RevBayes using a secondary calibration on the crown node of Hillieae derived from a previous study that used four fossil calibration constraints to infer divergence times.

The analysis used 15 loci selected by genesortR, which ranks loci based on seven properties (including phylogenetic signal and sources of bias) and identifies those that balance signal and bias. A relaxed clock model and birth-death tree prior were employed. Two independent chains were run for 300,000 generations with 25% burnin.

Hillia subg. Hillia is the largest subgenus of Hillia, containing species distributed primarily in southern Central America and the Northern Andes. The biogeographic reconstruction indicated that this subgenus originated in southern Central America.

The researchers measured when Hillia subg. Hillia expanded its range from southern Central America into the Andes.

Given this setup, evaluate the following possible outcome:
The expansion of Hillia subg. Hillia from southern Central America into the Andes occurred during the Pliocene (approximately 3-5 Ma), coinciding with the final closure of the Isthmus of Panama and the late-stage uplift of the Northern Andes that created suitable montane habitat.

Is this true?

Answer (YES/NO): NO